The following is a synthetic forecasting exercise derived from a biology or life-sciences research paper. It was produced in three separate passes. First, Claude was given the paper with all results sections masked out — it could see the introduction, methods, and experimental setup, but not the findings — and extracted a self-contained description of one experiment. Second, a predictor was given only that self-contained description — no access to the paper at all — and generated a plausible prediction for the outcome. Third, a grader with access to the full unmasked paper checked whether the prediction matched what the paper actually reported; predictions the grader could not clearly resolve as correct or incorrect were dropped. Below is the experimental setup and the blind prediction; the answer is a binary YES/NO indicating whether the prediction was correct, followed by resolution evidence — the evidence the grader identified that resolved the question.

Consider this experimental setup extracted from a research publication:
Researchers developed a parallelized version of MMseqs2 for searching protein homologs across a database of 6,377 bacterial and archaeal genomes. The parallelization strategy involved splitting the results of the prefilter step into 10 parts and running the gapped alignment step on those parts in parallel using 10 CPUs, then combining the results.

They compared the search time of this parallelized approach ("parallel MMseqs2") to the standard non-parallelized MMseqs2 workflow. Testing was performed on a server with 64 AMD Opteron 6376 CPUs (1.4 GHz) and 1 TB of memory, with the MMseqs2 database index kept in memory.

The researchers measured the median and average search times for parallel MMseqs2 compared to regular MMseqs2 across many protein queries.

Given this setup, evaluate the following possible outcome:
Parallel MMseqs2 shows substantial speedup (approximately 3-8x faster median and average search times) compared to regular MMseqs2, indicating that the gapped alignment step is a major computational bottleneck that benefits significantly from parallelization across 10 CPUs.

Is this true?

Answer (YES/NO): NO